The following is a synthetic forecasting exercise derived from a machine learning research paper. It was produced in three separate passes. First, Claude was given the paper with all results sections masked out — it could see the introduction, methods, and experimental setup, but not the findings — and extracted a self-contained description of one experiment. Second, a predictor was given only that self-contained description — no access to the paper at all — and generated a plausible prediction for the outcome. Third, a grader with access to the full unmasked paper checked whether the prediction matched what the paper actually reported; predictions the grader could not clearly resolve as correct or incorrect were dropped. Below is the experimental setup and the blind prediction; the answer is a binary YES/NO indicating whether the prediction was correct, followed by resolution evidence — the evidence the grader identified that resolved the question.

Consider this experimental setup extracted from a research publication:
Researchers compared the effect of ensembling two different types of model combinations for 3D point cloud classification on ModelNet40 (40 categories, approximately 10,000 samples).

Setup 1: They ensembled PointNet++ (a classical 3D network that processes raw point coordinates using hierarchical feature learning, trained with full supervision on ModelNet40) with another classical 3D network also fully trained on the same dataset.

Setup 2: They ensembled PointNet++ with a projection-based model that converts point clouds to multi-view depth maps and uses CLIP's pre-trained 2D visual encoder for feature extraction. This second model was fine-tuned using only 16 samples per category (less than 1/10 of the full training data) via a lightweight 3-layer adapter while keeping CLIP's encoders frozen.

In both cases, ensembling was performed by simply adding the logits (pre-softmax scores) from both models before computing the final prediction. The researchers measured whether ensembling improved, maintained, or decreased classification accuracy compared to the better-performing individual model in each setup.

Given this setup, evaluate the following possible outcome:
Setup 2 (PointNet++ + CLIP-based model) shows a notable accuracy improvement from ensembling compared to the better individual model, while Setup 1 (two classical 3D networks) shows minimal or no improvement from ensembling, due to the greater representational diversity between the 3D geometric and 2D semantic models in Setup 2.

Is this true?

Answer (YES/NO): NO